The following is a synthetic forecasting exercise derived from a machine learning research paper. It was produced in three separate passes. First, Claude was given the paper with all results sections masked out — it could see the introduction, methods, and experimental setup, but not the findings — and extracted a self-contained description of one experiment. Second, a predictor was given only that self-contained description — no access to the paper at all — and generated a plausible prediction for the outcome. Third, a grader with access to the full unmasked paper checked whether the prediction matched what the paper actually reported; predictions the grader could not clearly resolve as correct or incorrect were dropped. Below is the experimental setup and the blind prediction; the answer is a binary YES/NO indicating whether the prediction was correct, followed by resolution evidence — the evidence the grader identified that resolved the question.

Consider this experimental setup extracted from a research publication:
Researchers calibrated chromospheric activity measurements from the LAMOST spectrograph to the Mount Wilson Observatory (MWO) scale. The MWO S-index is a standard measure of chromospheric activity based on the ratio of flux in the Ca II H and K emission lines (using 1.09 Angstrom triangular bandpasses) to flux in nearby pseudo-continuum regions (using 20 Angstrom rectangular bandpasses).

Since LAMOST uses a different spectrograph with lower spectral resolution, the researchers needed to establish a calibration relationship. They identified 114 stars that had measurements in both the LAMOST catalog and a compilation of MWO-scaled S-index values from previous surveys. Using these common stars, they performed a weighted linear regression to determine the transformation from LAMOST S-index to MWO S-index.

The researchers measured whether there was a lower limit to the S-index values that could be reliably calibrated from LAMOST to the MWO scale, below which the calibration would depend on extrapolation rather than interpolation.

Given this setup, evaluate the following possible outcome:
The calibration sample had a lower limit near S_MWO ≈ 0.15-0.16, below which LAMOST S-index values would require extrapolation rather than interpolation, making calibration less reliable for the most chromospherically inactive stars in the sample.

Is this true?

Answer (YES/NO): YES